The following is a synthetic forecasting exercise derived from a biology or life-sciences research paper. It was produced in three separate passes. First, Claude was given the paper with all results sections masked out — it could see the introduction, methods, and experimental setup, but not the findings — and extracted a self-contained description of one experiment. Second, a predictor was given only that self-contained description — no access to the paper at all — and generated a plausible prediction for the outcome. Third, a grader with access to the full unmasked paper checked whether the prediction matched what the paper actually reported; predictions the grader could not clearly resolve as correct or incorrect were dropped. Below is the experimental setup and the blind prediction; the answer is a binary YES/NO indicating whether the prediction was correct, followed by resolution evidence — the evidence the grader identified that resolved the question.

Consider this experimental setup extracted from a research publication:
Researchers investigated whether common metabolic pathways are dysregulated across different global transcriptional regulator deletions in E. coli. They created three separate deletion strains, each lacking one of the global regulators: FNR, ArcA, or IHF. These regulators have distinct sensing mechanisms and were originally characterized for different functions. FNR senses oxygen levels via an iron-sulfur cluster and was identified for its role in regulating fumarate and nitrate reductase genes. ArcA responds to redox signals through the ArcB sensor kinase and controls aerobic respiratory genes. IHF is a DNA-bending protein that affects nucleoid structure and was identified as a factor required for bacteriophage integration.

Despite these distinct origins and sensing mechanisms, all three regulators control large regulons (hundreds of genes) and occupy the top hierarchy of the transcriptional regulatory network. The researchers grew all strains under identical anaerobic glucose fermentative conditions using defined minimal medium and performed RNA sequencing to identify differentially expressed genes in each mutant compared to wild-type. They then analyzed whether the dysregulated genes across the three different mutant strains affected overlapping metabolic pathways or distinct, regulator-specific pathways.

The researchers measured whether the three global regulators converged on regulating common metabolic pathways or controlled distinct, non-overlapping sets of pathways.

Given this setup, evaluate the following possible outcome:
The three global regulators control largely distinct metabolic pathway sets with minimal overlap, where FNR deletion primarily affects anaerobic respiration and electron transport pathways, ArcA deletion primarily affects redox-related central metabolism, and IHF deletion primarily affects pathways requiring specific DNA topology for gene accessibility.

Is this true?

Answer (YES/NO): NO